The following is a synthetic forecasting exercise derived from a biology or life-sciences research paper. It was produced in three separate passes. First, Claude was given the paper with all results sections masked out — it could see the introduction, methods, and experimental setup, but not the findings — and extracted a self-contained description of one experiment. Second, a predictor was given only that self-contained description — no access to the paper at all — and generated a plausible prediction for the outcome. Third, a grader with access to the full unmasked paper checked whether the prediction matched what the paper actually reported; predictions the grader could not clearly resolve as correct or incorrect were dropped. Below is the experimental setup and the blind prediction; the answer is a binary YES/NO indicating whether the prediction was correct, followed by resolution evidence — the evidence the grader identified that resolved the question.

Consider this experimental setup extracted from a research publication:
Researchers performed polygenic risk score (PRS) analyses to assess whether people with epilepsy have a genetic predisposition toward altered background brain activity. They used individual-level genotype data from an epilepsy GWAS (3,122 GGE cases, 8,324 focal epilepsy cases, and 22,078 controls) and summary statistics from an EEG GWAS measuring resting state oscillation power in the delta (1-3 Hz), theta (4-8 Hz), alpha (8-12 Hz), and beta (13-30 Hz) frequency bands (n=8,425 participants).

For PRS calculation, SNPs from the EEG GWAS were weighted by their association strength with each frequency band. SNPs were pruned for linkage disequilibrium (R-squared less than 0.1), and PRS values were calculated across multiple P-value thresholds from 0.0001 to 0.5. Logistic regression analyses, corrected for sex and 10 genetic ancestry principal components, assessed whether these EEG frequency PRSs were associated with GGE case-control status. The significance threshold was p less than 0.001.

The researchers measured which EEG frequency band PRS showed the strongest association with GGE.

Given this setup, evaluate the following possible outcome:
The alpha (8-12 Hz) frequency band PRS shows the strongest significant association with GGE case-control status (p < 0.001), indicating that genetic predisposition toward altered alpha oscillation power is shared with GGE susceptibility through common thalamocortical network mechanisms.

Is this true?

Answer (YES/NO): NO